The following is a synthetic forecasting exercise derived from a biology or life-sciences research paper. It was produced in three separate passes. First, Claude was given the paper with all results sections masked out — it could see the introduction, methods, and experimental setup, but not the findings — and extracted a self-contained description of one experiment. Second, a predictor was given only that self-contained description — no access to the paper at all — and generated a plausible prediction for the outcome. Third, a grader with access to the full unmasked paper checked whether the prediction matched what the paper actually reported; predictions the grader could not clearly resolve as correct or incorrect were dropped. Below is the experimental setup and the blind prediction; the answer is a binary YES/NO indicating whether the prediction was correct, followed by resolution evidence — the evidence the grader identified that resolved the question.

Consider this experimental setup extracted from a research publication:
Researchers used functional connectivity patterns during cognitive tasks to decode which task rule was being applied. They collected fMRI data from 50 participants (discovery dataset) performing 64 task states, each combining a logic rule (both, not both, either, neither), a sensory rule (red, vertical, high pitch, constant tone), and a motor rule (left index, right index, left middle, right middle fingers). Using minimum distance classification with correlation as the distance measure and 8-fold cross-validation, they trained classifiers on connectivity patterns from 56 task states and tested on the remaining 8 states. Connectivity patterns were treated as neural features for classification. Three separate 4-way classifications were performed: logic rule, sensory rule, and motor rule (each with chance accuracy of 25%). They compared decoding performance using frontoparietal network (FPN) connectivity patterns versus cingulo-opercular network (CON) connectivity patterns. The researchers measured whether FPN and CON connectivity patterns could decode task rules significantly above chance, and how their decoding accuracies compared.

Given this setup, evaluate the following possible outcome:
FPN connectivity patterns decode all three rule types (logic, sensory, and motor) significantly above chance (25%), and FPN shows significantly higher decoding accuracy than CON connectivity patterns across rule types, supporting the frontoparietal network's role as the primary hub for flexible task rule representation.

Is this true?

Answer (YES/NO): NO